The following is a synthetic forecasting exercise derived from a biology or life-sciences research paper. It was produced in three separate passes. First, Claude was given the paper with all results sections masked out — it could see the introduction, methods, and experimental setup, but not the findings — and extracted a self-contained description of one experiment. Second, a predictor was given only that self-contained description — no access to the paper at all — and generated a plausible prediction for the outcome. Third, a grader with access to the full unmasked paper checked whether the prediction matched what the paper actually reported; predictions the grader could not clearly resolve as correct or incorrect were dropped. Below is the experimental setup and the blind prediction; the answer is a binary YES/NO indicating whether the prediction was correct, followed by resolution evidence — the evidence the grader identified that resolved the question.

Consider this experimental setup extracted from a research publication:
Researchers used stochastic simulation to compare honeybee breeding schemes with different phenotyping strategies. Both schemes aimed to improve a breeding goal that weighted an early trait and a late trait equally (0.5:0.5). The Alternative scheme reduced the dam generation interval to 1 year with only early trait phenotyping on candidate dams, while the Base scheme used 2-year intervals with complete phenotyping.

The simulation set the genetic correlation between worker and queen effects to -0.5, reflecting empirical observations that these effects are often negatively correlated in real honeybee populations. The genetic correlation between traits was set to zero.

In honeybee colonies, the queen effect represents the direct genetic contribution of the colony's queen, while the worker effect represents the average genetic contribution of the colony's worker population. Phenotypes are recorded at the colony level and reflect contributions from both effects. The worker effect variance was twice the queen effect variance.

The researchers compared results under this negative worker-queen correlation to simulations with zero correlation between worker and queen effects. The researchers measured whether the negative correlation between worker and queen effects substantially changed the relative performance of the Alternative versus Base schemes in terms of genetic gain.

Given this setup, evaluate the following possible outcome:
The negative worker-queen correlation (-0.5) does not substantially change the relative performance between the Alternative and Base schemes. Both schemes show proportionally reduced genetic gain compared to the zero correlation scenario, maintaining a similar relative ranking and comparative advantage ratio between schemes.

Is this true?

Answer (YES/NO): NO